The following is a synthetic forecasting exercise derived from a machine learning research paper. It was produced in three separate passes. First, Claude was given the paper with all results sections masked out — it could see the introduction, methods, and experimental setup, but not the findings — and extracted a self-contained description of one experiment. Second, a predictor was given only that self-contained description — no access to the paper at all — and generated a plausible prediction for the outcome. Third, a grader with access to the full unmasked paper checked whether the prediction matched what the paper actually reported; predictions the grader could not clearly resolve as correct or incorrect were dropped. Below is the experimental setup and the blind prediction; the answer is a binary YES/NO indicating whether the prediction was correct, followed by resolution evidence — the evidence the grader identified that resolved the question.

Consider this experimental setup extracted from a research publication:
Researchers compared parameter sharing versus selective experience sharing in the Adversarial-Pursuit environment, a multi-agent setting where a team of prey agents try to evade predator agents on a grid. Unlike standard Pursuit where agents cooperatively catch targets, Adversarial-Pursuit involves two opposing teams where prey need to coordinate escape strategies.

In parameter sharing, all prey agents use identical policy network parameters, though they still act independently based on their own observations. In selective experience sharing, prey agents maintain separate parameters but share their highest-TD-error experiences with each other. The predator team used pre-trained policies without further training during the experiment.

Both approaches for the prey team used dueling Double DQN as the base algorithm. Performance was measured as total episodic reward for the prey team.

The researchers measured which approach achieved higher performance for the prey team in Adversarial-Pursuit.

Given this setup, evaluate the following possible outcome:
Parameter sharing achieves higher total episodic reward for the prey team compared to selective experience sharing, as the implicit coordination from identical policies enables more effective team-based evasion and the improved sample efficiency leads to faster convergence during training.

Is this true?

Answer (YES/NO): YES